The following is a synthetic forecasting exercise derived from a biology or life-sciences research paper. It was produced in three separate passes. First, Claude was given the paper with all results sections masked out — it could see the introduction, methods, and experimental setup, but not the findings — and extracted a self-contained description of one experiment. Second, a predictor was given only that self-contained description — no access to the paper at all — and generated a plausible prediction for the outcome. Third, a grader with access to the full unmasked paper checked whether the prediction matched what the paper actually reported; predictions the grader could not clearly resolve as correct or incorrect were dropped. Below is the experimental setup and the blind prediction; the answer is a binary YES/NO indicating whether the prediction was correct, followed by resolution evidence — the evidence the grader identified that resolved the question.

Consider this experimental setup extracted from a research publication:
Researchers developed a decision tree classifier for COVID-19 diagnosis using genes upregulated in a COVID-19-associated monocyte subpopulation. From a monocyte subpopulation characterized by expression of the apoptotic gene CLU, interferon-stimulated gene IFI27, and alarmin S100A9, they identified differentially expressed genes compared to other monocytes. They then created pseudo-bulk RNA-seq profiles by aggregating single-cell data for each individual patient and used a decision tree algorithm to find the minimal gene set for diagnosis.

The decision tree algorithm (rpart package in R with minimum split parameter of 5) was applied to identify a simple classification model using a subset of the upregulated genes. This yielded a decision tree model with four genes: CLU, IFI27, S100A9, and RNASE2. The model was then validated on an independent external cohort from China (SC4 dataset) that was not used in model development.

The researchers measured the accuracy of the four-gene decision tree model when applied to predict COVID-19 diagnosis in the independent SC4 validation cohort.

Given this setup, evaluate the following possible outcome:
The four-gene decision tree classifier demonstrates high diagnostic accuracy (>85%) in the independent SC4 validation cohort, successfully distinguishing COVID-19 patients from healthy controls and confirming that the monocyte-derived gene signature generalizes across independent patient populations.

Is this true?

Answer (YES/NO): NO